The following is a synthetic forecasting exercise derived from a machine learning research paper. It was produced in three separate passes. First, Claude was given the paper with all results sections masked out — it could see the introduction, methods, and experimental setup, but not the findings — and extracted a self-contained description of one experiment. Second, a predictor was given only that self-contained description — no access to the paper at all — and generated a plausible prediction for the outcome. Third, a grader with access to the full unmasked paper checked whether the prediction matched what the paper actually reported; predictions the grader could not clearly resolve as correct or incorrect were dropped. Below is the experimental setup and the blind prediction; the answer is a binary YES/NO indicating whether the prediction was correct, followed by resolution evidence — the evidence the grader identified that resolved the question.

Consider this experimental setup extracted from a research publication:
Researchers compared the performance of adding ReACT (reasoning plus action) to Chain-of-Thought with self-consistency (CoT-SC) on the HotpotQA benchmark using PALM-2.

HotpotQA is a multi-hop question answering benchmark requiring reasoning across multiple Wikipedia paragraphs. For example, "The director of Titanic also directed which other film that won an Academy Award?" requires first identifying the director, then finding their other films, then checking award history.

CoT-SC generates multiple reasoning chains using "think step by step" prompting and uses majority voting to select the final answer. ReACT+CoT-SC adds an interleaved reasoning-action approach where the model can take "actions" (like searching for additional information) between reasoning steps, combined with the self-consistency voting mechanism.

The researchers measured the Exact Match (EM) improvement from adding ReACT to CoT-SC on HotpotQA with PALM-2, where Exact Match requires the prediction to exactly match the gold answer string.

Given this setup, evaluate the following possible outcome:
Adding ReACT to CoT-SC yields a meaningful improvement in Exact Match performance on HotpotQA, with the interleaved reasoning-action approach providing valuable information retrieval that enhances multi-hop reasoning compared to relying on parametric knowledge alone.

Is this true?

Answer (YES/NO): NO